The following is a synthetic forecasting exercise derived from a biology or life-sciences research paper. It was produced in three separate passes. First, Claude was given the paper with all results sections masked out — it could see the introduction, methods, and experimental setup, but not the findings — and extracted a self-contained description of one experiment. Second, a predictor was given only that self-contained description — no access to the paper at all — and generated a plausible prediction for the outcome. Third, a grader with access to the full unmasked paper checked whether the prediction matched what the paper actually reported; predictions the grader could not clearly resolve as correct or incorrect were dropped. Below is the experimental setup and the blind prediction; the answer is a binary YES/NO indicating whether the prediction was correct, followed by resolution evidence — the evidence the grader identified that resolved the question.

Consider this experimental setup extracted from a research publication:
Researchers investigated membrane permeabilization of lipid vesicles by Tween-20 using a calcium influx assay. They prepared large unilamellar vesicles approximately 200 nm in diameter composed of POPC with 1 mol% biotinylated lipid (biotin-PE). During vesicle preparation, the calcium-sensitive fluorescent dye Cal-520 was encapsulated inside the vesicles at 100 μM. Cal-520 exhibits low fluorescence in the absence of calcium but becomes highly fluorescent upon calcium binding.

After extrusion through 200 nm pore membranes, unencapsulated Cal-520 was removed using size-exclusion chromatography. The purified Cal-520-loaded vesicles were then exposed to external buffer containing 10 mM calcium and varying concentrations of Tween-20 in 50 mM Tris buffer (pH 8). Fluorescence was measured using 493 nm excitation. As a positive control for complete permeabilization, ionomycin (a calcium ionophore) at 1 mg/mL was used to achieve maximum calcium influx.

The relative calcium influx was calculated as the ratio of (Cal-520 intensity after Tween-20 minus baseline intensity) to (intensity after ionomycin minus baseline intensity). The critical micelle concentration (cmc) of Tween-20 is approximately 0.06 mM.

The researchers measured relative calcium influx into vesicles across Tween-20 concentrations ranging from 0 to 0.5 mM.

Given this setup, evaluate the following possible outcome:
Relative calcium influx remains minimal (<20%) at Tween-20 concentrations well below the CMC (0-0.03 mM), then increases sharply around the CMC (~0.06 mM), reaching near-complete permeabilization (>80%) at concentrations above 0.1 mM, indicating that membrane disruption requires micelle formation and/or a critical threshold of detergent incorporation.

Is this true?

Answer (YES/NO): NO